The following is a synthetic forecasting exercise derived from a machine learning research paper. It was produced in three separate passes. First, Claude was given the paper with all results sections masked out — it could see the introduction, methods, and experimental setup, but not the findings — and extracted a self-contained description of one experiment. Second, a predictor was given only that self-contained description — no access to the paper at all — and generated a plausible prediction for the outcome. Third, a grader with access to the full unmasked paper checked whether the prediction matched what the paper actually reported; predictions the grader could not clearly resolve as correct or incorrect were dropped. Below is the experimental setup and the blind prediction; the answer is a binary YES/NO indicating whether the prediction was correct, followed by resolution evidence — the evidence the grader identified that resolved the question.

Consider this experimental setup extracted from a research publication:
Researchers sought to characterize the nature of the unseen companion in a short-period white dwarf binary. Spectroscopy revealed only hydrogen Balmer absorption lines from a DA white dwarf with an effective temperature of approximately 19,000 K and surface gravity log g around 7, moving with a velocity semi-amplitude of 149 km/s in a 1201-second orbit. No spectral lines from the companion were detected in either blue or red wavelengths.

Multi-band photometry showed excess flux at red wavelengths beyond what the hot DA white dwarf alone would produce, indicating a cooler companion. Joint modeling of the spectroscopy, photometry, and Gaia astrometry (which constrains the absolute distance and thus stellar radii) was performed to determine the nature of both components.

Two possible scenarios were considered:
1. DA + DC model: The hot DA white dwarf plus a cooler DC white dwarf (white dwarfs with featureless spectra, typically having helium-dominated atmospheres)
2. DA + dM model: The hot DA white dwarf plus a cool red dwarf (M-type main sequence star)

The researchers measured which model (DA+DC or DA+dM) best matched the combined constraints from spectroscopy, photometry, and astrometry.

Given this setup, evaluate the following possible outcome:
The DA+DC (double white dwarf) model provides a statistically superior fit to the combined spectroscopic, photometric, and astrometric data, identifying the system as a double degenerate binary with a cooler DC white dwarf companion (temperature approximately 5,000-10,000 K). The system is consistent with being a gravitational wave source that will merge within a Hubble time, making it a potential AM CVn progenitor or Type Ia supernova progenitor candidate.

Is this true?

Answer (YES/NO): NO